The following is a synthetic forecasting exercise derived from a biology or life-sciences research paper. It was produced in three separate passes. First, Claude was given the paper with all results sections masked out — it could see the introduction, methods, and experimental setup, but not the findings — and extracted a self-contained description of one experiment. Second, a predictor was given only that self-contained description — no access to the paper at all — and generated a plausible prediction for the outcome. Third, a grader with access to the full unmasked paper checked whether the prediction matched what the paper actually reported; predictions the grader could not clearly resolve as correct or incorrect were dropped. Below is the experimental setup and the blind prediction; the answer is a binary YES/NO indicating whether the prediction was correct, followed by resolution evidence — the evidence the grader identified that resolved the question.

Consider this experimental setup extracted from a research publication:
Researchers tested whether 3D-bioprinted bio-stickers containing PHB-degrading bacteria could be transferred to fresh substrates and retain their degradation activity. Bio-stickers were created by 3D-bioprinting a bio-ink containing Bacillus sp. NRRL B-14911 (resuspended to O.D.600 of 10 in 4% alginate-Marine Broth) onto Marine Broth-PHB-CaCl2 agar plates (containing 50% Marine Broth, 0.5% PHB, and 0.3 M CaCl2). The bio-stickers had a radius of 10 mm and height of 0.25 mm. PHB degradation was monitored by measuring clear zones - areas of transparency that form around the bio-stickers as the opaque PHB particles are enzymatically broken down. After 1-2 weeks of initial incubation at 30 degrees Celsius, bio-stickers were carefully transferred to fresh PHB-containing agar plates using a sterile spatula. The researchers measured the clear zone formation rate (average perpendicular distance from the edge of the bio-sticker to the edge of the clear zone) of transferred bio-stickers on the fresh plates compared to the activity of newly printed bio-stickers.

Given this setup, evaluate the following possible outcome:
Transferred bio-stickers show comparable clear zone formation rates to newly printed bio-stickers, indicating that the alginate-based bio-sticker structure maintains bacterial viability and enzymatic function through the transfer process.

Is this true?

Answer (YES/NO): NO